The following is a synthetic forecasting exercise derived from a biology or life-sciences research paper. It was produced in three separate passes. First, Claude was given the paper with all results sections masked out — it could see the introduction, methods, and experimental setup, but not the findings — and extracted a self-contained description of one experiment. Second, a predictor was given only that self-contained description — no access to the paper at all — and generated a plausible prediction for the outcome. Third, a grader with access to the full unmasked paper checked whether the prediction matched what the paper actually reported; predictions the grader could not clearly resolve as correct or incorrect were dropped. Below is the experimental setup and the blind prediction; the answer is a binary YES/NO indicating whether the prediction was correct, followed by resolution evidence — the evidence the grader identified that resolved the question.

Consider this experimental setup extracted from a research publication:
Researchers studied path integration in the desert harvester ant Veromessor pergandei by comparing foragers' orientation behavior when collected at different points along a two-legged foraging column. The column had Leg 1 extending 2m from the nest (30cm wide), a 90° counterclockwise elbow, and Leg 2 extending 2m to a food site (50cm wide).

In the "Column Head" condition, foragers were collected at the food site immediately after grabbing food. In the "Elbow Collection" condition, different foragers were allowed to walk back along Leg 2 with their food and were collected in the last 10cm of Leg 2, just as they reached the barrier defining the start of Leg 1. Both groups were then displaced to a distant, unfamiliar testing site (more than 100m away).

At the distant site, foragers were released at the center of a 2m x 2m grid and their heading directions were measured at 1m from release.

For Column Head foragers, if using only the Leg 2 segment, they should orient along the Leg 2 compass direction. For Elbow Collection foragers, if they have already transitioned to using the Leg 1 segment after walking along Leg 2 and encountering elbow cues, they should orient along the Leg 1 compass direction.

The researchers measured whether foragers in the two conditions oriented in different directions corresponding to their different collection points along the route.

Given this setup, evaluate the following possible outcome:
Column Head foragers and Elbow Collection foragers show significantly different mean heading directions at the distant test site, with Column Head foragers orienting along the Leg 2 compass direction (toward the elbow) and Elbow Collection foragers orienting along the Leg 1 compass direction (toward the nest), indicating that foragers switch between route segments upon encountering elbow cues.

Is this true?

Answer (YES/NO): YES